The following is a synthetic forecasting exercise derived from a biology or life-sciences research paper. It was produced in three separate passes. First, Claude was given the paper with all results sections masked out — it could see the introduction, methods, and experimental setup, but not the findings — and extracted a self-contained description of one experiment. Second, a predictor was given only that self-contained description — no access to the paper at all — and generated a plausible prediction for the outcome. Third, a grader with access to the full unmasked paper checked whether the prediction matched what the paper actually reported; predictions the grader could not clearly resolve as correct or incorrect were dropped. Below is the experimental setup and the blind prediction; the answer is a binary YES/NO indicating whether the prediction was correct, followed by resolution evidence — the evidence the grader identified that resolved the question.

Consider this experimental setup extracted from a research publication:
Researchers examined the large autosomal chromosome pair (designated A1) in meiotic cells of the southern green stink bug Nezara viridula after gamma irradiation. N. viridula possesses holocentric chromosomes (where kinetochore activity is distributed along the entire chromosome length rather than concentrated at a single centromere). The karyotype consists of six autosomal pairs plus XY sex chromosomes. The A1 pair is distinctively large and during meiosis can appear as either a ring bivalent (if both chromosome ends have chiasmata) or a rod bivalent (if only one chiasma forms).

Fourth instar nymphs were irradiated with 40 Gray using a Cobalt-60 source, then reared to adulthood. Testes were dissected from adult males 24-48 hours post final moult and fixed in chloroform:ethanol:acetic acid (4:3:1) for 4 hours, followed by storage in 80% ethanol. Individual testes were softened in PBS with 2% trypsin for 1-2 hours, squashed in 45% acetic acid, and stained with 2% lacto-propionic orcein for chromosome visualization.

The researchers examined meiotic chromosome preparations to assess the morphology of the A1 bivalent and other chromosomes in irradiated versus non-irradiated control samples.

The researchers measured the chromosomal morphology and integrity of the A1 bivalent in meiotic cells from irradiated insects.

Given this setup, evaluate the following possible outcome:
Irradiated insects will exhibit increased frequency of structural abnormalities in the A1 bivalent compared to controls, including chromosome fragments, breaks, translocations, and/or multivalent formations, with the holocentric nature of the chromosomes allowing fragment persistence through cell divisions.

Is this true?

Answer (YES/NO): YES